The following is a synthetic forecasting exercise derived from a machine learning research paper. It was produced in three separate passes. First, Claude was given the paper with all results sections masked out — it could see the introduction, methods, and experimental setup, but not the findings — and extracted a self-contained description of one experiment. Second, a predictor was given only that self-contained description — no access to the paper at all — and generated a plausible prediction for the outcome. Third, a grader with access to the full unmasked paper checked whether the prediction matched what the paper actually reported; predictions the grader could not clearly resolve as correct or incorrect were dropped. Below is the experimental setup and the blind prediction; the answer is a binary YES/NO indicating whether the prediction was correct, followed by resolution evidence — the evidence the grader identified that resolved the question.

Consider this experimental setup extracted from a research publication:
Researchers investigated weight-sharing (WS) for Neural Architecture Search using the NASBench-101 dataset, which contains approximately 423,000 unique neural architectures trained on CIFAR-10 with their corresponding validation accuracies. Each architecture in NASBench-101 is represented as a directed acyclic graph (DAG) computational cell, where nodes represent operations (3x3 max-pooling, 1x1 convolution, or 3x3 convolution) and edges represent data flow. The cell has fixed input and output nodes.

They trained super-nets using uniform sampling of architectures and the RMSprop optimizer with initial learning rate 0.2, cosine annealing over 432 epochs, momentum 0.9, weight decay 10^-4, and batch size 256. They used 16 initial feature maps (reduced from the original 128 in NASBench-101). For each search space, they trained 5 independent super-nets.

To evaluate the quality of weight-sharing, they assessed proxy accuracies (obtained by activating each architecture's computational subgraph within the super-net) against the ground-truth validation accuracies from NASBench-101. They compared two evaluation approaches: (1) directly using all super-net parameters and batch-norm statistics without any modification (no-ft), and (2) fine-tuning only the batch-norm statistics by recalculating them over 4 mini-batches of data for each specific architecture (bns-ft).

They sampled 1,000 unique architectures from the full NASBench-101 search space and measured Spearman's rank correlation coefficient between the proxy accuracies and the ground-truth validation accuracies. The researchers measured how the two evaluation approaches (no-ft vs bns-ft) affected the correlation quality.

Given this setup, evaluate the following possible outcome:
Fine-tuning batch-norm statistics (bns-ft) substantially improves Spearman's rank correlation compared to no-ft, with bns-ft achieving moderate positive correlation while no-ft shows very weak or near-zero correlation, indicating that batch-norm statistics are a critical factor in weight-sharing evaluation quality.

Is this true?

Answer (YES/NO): YES